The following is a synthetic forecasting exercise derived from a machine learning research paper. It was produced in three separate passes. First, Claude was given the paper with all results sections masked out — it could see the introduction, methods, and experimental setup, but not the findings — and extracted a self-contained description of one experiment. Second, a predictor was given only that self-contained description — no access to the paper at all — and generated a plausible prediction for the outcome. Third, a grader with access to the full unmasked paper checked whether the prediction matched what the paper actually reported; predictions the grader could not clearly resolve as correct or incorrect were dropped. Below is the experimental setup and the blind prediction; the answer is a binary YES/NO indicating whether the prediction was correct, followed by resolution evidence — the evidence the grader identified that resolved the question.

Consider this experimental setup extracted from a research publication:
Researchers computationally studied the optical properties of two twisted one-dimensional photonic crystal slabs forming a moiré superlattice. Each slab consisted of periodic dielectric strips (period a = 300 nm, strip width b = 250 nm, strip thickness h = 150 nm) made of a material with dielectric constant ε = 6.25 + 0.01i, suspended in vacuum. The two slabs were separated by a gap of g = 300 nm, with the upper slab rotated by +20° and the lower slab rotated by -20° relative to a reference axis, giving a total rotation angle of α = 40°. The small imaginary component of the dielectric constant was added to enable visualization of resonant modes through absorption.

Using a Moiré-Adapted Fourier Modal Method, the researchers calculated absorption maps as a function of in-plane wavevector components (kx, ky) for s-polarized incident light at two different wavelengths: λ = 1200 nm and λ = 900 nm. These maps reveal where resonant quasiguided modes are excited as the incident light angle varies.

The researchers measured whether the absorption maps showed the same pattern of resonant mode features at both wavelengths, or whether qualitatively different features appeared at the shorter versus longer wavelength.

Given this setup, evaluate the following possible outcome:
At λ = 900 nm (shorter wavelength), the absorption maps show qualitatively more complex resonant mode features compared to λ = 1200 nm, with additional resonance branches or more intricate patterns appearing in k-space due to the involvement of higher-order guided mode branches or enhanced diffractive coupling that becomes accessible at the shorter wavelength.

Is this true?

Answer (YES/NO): YES